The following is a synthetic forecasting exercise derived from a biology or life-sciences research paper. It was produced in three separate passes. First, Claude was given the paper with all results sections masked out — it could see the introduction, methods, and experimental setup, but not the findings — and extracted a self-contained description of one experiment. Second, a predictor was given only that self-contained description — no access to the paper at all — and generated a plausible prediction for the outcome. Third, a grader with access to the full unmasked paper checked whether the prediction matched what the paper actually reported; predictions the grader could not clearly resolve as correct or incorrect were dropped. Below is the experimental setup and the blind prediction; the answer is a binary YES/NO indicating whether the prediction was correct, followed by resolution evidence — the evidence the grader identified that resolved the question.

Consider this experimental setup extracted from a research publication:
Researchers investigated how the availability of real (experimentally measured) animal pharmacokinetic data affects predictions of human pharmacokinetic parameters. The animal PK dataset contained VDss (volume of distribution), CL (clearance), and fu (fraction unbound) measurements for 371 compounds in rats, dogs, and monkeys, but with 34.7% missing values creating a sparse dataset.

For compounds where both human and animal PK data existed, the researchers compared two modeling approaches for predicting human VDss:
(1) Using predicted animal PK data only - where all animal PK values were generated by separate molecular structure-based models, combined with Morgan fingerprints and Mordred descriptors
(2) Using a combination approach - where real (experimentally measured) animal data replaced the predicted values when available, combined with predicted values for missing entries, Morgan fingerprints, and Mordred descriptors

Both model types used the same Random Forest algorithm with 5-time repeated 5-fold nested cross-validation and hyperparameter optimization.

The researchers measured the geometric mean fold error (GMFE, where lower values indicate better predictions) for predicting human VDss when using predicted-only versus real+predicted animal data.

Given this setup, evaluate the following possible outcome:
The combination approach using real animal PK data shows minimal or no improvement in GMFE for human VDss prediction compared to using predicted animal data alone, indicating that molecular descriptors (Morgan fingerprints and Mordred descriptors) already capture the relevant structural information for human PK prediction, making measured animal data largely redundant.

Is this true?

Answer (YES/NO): NO